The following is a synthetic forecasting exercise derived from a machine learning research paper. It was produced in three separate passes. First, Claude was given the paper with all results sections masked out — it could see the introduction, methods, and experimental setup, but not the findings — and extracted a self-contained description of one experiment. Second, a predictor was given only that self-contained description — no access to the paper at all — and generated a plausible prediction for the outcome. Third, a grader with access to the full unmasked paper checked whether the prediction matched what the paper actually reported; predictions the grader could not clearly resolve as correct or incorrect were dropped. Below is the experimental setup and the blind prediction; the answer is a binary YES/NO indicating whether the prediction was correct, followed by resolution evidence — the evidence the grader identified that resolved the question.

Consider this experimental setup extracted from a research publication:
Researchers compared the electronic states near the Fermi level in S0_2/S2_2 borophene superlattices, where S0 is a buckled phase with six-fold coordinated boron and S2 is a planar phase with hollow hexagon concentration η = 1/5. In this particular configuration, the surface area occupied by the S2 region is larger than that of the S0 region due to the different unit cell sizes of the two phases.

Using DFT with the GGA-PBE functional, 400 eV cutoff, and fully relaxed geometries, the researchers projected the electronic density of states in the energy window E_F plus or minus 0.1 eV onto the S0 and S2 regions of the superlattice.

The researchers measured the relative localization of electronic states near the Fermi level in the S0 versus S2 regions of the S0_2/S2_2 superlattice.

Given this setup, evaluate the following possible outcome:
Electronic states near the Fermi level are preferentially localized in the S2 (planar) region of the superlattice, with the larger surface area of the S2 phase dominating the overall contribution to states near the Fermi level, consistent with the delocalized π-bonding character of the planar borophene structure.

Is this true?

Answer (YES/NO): YES